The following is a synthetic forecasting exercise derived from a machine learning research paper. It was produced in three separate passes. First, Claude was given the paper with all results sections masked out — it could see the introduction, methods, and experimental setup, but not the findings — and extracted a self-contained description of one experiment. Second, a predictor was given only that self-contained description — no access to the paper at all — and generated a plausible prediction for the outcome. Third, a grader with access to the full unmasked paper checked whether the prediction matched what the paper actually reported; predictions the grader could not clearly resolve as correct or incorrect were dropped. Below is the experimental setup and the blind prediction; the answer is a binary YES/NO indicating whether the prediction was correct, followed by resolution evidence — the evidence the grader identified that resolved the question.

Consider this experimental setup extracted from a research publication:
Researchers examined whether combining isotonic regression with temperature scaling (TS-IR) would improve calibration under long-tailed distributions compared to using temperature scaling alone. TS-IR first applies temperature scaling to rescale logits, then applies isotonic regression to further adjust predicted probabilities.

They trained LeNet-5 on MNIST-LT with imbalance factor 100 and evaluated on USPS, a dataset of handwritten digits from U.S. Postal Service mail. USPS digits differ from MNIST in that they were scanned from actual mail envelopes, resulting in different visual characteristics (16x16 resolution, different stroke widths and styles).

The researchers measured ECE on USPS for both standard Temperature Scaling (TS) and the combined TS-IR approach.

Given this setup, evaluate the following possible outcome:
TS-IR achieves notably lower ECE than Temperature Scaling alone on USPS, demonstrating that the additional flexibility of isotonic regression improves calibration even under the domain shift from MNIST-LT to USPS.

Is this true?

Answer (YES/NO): NO